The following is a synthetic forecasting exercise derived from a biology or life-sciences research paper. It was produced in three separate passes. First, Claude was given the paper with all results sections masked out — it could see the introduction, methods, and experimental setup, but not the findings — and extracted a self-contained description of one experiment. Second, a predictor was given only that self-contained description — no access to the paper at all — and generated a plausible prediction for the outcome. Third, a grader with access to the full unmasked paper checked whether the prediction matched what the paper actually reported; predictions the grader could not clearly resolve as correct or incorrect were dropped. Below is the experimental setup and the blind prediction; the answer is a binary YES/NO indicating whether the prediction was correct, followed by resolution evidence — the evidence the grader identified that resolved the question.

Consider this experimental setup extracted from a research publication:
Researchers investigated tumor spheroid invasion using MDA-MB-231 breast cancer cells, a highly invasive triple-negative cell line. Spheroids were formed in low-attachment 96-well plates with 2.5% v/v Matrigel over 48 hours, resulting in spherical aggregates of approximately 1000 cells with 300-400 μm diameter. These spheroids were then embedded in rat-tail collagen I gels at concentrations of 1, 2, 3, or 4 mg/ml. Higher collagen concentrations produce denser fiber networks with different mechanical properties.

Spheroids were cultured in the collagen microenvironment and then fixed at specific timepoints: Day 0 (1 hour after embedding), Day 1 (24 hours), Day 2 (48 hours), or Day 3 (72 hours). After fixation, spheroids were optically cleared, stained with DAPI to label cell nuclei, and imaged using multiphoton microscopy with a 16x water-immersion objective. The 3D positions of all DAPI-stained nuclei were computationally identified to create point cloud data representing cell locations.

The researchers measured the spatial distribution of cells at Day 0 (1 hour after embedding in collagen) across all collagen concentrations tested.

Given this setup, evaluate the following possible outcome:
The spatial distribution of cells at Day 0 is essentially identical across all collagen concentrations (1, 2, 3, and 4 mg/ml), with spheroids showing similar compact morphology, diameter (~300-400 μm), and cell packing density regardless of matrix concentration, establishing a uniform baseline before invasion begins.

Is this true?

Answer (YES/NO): YES